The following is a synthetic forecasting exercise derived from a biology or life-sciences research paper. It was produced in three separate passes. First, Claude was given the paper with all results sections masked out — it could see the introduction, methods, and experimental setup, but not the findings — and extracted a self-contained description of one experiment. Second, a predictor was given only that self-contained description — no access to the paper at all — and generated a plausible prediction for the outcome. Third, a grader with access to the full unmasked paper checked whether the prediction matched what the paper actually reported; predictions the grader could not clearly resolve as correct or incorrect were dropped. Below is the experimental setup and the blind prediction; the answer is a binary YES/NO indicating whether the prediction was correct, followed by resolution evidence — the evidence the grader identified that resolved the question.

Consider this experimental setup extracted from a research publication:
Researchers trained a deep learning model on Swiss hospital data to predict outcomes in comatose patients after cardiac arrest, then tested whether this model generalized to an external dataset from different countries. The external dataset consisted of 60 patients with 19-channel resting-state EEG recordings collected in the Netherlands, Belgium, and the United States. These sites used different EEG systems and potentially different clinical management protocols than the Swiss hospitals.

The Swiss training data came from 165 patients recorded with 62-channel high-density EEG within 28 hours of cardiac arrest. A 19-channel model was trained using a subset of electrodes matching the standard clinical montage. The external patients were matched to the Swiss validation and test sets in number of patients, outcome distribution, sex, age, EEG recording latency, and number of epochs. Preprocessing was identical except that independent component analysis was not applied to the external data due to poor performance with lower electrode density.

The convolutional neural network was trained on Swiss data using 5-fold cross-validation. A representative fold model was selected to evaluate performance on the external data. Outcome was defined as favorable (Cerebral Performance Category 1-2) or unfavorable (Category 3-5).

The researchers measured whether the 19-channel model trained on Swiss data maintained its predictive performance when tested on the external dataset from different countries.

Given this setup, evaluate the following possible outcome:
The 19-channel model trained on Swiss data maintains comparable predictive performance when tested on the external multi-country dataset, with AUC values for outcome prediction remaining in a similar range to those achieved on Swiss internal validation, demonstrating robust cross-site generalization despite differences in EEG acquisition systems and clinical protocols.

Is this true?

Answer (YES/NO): YES